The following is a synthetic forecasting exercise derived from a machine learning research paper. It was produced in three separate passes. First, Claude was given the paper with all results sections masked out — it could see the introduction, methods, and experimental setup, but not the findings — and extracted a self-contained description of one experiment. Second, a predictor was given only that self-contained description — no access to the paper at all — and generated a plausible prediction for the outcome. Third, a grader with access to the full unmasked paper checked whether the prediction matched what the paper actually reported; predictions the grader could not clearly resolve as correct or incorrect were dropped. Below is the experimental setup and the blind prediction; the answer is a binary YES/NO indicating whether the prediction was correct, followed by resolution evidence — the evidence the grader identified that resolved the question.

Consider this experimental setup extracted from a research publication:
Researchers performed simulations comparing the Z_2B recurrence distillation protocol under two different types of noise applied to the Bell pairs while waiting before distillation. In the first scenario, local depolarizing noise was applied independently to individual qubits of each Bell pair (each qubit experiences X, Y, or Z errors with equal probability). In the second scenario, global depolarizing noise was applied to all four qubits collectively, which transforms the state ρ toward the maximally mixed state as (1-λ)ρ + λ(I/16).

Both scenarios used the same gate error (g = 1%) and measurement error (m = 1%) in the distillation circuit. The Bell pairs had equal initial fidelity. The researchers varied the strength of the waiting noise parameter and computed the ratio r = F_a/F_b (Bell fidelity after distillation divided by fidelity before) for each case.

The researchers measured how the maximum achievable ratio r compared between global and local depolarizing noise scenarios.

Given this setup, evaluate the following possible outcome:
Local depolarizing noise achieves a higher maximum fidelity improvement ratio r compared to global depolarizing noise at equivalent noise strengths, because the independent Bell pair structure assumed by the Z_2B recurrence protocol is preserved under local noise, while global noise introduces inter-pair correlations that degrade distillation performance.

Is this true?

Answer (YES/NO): NO